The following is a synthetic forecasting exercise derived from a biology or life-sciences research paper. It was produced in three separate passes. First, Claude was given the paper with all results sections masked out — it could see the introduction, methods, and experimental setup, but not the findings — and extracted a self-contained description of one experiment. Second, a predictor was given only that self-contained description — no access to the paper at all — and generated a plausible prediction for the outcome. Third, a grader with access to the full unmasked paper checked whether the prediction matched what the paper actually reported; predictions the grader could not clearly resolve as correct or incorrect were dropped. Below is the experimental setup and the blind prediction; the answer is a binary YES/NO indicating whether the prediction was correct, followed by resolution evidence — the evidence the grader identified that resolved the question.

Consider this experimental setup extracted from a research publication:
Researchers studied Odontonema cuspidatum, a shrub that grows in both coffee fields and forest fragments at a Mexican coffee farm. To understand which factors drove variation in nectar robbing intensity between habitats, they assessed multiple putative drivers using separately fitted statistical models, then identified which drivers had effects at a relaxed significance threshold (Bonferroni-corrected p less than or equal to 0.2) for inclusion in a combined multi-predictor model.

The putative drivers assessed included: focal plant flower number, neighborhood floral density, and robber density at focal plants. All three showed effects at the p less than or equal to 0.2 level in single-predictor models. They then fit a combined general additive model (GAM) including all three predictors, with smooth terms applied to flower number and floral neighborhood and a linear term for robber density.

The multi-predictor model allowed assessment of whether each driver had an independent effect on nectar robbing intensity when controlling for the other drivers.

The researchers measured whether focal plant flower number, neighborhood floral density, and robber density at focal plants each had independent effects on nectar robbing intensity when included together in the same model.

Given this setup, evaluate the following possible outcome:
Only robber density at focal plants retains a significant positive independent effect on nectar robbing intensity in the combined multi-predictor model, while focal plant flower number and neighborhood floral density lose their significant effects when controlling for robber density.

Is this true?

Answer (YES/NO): NO